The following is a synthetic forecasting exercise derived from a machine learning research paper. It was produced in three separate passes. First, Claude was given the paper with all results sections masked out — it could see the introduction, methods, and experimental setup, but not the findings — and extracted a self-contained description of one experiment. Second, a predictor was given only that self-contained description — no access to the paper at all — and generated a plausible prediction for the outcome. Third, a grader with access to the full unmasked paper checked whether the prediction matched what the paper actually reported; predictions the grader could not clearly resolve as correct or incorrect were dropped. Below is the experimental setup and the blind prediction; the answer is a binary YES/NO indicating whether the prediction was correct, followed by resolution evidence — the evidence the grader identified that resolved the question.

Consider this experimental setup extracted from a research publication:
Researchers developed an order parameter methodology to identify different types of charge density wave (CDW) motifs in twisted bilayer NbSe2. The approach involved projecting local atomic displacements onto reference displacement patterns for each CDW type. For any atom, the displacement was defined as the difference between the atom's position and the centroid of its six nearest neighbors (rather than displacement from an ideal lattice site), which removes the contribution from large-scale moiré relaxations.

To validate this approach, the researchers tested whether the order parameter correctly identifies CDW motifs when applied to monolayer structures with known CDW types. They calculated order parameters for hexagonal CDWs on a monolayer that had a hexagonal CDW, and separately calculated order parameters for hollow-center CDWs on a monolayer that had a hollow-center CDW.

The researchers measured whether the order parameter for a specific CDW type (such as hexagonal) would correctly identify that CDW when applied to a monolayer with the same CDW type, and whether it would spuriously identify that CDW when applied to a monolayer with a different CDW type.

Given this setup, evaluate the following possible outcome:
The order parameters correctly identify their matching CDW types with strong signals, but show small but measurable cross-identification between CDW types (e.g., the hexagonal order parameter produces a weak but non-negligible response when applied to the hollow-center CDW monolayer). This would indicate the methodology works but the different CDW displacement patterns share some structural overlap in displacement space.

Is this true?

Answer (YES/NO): NO